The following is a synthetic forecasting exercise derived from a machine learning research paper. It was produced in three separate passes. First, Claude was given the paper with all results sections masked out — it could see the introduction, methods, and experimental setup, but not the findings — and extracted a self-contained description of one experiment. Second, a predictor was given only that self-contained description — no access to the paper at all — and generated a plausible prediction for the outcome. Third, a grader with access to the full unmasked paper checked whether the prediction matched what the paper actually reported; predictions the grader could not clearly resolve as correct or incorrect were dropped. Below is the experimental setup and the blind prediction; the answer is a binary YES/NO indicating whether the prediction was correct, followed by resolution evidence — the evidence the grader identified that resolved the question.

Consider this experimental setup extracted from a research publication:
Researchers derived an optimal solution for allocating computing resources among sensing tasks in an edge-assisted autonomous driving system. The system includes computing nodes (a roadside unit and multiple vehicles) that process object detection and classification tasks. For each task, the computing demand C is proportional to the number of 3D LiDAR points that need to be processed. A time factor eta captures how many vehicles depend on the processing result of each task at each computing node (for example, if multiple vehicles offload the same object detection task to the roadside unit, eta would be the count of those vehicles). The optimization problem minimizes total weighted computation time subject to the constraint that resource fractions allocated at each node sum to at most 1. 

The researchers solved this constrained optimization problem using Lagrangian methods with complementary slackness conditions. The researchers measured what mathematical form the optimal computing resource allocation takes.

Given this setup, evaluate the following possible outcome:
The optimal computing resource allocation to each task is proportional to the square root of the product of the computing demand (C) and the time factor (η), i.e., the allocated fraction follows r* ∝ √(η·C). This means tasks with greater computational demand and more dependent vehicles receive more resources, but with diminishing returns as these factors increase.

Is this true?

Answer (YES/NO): YES